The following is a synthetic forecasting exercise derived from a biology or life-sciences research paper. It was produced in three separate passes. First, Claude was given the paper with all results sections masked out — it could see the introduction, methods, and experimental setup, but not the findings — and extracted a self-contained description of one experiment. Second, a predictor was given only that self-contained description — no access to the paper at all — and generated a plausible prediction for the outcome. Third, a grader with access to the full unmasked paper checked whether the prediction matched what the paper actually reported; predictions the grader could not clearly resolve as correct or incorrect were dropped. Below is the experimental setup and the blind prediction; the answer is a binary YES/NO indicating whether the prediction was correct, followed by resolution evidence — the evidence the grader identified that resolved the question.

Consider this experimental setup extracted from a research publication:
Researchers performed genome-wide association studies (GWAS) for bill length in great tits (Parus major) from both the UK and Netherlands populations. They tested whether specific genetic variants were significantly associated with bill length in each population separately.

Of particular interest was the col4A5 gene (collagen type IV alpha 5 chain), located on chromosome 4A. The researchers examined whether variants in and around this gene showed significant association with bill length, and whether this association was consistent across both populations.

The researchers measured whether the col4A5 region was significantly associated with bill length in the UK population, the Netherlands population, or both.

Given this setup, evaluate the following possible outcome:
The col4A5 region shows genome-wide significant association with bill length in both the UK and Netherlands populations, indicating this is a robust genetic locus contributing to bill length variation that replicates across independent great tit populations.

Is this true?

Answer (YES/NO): NO